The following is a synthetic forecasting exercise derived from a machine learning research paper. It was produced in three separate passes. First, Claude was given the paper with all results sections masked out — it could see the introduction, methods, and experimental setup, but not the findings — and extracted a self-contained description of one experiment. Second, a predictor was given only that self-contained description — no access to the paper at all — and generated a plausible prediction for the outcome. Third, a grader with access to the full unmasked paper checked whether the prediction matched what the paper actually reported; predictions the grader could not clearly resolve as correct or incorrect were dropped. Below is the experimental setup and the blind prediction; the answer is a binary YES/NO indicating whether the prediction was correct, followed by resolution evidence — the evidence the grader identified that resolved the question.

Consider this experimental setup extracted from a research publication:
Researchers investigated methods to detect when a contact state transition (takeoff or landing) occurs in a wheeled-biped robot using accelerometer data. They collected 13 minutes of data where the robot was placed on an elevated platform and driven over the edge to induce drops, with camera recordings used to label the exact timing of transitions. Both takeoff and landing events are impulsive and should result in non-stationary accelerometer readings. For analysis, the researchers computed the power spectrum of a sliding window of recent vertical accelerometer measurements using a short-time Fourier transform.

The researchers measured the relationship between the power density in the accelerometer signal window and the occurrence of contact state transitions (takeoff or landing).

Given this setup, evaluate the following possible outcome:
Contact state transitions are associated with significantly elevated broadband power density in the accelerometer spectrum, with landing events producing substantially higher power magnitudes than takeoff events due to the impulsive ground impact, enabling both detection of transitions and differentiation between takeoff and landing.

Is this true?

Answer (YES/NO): NO